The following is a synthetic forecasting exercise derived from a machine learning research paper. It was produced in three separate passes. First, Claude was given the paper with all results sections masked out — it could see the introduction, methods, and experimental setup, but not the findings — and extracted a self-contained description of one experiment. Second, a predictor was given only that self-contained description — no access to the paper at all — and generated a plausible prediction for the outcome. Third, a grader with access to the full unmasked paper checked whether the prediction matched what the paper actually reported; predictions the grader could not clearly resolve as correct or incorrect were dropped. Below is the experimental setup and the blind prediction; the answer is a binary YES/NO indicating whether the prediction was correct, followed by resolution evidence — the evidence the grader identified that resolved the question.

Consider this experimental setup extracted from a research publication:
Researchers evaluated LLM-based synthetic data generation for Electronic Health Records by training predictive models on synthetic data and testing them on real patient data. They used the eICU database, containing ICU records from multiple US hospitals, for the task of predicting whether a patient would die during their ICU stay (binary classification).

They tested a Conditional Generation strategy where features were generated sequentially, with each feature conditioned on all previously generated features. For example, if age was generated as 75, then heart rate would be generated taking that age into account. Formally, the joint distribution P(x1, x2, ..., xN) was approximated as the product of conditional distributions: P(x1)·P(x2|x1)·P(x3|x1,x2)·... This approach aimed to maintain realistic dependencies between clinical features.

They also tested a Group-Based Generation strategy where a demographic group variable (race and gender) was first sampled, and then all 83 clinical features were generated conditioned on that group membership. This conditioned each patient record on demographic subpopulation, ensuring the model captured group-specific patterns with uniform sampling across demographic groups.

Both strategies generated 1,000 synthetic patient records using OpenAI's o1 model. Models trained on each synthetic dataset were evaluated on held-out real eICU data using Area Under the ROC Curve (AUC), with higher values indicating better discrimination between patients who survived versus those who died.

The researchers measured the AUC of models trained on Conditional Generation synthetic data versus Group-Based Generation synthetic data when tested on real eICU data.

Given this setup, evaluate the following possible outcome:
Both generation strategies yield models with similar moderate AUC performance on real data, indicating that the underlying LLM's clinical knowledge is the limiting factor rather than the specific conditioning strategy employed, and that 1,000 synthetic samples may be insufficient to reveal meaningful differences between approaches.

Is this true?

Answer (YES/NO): NO